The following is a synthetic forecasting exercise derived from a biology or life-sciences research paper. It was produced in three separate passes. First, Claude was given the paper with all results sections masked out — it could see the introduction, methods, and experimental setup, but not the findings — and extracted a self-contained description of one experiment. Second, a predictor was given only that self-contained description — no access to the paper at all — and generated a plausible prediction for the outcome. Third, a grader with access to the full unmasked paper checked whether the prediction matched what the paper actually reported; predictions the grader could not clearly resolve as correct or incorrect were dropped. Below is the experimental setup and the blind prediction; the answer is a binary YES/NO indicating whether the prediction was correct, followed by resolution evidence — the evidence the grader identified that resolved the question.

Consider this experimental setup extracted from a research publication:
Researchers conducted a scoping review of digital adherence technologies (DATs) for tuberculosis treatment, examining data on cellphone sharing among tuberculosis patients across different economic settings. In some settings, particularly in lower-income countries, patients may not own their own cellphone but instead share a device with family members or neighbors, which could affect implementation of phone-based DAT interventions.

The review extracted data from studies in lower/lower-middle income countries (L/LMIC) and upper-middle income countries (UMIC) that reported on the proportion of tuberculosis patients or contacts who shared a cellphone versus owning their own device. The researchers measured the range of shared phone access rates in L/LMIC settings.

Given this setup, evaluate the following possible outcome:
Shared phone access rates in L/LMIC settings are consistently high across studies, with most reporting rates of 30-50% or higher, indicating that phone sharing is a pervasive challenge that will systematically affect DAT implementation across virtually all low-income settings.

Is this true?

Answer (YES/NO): NO